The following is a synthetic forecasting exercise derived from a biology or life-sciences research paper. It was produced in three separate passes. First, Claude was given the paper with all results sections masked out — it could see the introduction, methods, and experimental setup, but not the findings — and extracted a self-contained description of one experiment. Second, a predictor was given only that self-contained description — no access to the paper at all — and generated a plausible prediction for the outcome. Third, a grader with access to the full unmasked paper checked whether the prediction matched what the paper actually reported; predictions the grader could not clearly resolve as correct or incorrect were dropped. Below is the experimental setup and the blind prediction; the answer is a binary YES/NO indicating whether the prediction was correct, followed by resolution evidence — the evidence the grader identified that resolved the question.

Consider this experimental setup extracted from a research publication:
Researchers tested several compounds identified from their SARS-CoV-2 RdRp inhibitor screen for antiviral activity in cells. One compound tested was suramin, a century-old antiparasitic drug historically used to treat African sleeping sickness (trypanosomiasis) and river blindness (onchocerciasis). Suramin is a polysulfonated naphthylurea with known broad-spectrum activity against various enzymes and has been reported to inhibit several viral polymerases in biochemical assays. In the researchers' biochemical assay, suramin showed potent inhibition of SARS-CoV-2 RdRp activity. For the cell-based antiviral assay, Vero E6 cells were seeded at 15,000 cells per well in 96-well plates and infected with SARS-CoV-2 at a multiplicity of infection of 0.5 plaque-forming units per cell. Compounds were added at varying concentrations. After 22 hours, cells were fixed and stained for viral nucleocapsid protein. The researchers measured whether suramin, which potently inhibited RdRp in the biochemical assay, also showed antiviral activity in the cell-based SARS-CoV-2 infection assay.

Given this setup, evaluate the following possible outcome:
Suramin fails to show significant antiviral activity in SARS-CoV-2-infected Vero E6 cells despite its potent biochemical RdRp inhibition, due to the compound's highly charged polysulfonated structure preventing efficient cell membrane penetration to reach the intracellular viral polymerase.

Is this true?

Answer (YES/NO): NO